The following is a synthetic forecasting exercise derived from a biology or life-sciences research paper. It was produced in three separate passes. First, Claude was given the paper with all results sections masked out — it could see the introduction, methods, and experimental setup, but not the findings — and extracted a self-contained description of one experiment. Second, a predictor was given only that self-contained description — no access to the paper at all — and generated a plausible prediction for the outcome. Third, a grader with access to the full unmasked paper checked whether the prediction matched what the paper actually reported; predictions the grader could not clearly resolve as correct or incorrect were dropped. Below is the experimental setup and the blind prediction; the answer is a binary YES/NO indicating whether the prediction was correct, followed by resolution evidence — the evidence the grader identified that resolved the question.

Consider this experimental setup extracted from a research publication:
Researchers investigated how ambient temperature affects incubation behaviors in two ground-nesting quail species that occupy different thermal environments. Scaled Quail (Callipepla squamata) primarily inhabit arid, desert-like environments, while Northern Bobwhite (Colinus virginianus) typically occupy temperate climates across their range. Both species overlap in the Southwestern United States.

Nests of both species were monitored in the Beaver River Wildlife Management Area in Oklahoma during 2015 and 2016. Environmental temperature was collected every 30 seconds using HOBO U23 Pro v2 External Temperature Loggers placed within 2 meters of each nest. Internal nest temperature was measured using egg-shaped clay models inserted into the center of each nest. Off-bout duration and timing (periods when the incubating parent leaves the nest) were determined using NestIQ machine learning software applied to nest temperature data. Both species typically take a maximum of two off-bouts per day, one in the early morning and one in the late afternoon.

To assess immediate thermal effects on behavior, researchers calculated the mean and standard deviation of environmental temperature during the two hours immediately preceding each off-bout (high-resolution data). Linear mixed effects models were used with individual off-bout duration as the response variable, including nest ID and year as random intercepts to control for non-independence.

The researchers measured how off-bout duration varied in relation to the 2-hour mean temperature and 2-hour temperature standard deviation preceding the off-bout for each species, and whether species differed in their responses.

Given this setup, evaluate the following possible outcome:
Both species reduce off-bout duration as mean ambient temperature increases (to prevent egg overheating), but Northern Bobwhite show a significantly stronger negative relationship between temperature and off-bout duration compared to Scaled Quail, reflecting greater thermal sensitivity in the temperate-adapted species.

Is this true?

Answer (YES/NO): NO